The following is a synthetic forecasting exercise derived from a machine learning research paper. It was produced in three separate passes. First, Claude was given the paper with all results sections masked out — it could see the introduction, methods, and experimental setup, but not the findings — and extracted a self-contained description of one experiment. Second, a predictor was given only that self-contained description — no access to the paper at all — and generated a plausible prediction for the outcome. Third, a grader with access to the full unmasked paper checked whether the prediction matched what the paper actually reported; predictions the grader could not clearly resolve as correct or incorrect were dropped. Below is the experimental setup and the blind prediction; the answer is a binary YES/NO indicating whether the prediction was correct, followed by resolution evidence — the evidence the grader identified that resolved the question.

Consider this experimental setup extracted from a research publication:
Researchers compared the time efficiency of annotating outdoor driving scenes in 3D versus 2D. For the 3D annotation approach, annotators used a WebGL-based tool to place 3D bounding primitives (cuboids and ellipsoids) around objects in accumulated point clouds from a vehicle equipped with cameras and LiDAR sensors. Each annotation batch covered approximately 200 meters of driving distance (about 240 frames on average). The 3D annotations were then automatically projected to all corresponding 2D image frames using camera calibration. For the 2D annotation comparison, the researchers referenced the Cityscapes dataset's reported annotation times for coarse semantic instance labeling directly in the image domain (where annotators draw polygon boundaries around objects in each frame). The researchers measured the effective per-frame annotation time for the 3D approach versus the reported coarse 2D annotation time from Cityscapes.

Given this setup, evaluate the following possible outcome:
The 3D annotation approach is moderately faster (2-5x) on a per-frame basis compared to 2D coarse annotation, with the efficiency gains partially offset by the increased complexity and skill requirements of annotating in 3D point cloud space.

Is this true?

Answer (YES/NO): NO